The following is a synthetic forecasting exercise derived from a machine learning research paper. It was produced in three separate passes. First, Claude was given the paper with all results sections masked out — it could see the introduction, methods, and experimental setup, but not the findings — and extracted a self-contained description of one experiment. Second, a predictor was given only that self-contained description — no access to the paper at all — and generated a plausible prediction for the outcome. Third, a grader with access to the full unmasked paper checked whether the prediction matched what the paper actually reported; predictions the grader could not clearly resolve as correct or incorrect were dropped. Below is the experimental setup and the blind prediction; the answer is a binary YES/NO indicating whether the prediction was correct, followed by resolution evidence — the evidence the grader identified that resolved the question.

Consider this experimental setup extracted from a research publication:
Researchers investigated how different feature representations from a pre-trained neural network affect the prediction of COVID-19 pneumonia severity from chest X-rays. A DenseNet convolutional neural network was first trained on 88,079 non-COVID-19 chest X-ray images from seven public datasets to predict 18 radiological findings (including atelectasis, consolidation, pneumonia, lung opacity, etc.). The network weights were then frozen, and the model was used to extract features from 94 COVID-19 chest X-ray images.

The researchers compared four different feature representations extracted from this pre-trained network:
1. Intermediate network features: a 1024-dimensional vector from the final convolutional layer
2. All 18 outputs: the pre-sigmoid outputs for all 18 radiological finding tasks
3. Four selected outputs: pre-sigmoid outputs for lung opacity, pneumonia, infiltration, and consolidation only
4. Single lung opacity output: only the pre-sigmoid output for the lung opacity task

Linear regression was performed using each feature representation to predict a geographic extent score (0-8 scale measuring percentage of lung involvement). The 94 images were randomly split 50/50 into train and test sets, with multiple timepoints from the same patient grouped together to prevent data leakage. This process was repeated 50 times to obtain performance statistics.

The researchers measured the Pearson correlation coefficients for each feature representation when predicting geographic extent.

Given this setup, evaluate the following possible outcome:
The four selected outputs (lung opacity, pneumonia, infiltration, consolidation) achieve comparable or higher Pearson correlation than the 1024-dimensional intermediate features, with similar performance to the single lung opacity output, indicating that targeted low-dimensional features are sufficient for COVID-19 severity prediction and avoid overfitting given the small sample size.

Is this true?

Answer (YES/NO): YES